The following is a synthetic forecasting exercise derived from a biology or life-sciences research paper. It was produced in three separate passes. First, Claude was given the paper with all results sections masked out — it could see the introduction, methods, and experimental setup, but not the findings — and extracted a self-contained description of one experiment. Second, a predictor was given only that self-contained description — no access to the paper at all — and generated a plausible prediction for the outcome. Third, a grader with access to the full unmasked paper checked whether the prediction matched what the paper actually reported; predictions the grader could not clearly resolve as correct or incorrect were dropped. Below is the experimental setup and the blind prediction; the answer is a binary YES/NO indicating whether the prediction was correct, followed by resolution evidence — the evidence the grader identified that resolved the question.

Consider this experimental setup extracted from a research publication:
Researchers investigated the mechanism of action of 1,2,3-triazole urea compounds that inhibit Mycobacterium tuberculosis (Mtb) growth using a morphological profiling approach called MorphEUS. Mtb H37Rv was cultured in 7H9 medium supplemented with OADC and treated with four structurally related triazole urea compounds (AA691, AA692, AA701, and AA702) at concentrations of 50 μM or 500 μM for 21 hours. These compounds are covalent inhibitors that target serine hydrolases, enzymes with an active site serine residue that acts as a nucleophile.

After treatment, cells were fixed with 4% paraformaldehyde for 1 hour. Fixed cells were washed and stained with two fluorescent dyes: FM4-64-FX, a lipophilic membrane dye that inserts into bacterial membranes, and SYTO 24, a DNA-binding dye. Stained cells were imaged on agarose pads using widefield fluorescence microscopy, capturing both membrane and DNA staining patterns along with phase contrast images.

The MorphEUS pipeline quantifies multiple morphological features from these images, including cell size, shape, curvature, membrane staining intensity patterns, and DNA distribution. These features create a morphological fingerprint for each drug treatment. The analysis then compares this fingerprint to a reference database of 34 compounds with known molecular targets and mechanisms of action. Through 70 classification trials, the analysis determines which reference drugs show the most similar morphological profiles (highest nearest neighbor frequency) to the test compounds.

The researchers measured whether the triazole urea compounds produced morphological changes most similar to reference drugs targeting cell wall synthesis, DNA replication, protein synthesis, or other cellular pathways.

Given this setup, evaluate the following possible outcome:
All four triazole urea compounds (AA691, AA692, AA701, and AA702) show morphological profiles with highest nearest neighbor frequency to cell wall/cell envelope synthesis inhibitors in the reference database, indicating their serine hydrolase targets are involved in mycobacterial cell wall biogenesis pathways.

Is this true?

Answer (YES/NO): NO